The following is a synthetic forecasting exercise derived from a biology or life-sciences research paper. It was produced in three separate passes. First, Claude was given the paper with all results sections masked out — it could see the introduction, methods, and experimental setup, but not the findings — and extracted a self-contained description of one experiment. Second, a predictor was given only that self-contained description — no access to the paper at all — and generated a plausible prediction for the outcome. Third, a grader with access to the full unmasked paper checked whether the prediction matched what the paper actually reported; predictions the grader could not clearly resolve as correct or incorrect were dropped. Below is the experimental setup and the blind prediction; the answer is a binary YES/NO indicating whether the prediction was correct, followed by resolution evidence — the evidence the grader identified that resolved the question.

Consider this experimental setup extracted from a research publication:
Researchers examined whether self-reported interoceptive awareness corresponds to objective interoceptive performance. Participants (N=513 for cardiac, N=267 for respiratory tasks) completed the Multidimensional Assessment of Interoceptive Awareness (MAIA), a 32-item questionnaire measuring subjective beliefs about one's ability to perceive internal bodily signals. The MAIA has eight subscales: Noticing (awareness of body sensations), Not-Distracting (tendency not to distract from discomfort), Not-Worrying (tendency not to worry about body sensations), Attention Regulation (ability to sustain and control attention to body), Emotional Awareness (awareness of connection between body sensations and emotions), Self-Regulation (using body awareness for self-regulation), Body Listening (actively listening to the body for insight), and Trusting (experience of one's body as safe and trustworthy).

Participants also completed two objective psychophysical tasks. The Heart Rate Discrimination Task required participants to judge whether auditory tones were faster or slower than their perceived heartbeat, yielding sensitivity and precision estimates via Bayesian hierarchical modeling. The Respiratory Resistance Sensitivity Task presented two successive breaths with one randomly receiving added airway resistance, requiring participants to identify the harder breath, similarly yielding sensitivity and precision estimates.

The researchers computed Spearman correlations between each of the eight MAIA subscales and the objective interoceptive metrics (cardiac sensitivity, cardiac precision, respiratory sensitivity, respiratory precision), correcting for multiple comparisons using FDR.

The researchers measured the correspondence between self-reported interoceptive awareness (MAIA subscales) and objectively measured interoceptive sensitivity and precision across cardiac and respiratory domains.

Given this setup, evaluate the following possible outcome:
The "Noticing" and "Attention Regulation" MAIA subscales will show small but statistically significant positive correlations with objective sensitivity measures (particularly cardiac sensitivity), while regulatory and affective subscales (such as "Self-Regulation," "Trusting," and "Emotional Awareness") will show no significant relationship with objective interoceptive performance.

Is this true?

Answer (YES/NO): NO